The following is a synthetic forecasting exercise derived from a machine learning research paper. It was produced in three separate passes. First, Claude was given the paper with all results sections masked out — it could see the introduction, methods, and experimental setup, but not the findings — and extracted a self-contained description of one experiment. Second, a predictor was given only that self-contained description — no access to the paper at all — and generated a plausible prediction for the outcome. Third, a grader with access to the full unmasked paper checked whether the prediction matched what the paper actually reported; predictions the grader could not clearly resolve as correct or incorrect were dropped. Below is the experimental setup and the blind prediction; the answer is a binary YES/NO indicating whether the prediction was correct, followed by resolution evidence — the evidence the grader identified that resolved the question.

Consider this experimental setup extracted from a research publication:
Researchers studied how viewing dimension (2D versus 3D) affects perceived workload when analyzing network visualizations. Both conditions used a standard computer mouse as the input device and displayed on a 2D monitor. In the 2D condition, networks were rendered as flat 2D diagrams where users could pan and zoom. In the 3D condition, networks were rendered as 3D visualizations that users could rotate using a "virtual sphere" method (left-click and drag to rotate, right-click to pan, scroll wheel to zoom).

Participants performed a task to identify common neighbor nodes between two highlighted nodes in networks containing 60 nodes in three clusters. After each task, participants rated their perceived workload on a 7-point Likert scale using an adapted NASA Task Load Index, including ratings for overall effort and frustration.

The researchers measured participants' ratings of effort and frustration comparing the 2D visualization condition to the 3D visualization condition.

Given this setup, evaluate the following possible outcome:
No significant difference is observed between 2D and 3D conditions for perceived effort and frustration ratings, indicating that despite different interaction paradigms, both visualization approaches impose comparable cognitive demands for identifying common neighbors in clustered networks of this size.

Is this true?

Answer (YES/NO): NO